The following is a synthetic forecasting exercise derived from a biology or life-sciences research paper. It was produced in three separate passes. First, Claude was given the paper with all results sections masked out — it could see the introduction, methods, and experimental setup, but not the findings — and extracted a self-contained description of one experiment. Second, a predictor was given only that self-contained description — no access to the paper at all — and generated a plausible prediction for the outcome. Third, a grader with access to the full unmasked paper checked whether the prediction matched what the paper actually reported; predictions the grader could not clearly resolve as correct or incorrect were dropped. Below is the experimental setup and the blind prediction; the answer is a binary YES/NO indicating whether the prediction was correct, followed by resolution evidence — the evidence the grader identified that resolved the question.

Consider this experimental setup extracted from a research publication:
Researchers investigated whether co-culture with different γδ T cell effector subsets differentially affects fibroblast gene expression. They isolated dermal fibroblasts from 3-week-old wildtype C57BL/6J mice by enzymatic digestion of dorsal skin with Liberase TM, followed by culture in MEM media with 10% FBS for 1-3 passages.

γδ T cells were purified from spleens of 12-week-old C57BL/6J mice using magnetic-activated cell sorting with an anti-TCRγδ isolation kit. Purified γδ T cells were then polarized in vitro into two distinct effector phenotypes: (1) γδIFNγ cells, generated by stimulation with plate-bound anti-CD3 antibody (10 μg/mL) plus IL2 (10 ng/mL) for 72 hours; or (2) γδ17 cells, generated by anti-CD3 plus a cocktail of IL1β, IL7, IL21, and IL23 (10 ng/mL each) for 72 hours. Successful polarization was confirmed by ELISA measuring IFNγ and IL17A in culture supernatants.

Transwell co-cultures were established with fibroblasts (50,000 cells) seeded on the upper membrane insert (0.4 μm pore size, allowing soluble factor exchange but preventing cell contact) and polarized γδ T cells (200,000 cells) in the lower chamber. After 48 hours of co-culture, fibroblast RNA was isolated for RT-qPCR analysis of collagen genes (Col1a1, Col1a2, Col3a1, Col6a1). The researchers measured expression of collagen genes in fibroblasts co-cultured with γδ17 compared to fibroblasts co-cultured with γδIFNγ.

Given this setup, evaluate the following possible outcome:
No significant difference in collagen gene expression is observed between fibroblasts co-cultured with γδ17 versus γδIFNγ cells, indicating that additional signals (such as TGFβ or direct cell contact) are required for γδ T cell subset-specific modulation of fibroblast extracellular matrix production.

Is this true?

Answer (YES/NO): NO